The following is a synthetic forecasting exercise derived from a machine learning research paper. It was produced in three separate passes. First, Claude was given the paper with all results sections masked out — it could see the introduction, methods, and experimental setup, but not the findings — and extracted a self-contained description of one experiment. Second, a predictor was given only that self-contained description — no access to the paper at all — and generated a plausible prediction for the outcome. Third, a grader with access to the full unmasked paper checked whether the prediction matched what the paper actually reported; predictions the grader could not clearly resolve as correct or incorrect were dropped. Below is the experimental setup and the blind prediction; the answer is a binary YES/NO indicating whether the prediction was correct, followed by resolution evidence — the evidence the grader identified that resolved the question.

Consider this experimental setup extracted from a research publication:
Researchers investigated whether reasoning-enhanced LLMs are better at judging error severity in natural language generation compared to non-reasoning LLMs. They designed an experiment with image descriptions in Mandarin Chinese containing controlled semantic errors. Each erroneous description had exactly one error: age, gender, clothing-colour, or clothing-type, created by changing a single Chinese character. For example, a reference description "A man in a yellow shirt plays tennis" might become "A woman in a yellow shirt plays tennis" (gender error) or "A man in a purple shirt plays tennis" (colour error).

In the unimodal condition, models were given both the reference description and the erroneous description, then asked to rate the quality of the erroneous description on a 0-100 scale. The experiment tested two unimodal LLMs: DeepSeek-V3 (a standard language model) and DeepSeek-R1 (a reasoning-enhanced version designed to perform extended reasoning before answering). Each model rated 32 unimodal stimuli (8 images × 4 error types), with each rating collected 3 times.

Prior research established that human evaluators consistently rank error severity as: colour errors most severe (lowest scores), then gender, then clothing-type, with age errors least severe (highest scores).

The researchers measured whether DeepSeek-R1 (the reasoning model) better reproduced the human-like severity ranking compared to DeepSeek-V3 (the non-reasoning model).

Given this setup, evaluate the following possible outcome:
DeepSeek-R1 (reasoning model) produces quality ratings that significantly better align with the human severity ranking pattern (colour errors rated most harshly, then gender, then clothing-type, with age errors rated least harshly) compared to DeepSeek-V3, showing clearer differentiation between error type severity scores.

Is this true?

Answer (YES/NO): NO